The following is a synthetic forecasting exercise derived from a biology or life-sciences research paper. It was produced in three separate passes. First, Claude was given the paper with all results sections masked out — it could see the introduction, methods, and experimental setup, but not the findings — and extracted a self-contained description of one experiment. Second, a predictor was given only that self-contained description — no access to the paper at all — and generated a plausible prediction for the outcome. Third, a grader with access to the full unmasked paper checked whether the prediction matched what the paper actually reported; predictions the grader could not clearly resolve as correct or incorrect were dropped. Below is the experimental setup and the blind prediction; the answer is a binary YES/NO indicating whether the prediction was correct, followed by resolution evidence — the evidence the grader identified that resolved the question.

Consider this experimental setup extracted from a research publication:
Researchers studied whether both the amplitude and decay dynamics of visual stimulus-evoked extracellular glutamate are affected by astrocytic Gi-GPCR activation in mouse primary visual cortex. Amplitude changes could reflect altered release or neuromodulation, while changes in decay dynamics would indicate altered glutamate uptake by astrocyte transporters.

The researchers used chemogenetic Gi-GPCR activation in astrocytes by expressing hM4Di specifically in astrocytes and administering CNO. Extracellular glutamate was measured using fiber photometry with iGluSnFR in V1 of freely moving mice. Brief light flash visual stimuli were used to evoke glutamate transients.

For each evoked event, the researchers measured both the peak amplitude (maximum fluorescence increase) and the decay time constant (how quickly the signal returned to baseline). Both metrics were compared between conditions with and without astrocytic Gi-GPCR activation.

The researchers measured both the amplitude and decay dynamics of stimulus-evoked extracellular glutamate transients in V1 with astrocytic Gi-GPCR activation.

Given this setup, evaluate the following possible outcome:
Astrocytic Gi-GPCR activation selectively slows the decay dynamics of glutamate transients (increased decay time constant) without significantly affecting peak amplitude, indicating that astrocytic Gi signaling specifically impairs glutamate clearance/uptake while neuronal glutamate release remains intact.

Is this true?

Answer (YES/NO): NO